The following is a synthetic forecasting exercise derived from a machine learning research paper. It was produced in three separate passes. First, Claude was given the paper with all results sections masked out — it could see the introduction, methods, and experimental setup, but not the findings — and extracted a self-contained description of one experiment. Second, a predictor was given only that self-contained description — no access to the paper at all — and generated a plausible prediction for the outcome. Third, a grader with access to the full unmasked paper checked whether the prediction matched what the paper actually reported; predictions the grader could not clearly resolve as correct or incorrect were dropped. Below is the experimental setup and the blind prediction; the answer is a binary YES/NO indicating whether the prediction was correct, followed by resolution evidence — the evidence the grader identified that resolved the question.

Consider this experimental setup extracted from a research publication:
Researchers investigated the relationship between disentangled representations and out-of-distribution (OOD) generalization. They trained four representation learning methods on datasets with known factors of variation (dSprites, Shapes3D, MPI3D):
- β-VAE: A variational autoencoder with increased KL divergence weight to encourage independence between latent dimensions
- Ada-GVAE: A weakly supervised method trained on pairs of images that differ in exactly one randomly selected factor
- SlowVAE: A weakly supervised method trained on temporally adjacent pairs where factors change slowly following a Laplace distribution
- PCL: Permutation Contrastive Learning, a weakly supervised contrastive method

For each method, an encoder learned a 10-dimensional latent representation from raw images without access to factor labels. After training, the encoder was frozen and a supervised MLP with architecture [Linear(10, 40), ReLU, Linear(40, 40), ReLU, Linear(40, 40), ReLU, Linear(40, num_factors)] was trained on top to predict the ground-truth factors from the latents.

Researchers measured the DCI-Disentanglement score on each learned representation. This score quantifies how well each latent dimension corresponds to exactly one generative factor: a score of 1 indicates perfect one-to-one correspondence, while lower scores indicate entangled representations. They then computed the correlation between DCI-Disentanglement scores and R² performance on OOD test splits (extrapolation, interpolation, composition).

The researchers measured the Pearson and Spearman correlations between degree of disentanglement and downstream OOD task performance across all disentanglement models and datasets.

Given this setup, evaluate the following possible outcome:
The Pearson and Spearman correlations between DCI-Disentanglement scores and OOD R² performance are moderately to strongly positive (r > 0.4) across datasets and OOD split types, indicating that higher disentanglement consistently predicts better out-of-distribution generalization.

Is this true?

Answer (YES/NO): NO